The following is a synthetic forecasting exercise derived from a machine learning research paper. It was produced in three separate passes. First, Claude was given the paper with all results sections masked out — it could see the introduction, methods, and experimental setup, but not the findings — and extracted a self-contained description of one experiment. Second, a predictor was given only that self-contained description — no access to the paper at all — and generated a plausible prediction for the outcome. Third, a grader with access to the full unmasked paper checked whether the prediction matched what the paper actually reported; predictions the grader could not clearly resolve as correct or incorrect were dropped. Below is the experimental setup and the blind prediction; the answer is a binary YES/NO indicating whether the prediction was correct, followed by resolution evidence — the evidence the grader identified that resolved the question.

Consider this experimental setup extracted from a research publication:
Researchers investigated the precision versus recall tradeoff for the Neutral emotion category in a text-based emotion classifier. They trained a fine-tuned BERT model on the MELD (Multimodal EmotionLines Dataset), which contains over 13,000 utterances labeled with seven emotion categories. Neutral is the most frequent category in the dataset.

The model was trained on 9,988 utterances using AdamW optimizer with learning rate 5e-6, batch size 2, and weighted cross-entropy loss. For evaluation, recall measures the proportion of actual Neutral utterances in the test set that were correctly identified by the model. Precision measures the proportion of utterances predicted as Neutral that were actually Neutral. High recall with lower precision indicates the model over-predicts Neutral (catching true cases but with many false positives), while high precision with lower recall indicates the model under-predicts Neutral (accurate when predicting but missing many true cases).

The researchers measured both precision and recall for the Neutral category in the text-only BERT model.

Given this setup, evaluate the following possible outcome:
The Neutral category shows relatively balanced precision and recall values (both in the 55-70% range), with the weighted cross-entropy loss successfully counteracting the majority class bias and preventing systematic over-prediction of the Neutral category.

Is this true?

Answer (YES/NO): NO